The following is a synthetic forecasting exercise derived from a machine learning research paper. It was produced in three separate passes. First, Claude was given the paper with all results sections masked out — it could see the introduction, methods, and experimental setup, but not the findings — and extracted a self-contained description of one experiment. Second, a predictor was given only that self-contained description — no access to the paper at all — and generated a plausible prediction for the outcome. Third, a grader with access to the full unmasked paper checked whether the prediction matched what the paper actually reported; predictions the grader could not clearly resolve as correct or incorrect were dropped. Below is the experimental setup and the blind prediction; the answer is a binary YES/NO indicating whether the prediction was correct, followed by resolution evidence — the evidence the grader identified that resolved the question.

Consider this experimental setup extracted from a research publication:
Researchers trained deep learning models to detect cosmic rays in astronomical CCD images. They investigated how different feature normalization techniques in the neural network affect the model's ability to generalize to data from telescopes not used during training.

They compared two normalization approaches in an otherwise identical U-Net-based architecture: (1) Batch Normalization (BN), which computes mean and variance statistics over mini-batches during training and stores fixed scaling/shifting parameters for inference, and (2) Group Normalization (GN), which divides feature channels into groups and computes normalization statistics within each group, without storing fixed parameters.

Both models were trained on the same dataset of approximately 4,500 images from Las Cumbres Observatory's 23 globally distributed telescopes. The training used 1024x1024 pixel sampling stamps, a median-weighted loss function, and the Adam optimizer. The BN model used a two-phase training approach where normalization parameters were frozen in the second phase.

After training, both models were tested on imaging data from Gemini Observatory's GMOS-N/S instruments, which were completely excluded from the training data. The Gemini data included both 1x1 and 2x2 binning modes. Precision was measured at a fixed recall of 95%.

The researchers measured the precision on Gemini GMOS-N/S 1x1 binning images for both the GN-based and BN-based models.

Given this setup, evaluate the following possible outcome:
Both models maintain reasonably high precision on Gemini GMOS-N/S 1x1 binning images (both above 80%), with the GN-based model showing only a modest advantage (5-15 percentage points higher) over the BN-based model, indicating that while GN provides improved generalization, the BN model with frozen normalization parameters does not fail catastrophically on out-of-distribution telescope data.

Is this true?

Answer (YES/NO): YES